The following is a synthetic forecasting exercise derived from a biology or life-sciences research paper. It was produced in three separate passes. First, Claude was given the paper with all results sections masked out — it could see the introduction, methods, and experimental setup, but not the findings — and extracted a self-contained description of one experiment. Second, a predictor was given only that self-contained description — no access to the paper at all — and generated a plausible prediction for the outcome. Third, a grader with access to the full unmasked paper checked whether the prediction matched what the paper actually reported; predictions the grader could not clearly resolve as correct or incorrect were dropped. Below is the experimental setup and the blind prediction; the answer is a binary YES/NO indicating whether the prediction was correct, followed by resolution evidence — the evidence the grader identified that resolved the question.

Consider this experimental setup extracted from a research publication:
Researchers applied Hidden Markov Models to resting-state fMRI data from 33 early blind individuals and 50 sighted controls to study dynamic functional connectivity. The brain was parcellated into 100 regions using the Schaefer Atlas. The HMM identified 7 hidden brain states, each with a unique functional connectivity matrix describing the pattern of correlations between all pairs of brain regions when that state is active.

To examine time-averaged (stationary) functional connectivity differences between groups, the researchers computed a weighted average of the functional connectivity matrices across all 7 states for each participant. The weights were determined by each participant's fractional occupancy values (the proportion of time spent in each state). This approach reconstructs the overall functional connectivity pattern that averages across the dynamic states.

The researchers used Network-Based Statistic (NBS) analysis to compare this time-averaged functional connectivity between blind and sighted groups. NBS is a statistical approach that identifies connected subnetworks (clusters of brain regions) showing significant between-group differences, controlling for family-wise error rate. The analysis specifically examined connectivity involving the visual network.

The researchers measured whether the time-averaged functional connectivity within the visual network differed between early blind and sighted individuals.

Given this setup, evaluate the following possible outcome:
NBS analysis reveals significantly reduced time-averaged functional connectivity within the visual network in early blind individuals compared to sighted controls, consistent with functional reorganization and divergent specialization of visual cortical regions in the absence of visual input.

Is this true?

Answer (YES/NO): NO